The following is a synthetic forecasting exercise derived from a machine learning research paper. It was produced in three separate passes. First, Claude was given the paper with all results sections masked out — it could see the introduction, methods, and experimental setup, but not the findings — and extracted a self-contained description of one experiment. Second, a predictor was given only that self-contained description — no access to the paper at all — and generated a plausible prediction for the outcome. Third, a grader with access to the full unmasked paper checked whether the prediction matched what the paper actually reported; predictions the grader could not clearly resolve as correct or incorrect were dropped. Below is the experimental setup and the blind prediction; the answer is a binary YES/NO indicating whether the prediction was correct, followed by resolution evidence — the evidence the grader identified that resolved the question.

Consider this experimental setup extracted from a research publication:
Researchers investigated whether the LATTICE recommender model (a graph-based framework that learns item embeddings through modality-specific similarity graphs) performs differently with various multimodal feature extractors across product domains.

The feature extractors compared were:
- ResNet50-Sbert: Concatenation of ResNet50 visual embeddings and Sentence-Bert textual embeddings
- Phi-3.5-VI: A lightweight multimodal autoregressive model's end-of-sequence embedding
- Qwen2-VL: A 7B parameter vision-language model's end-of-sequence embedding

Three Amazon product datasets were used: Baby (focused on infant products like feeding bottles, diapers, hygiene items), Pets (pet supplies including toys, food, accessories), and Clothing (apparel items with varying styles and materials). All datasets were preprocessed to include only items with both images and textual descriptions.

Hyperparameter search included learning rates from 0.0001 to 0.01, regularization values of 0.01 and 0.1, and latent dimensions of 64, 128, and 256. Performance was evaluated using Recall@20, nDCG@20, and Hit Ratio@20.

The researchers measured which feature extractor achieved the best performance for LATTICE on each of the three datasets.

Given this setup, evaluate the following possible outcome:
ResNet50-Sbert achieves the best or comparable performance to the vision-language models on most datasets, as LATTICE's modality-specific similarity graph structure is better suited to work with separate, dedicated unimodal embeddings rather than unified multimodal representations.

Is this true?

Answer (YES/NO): NO